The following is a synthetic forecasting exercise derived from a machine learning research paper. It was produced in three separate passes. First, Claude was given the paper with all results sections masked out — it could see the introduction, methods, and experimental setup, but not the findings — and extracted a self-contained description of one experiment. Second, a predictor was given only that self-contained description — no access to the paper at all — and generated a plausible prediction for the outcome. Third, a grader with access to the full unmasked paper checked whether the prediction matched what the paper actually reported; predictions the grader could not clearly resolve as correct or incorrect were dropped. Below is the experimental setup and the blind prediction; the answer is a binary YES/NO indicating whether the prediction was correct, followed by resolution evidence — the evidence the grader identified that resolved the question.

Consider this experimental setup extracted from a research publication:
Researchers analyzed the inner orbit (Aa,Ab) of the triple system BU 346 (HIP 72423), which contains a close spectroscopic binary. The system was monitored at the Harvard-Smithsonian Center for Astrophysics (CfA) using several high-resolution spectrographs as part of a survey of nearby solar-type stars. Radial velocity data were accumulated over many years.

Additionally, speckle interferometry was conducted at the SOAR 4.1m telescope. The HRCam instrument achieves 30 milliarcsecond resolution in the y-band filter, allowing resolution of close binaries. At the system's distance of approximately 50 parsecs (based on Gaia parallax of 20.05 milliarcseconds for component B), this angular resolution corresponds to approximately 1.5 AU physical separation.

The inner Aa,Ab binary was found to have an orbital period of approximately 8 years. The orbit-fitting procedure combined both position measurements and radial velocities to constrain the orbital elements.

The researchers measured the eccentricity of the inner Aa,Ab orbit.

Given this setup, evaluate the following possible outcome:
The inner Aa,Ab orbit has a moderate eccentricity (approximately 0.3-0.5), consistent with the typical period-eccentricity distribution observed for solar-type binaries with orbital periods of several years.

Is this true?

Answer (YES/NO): NO